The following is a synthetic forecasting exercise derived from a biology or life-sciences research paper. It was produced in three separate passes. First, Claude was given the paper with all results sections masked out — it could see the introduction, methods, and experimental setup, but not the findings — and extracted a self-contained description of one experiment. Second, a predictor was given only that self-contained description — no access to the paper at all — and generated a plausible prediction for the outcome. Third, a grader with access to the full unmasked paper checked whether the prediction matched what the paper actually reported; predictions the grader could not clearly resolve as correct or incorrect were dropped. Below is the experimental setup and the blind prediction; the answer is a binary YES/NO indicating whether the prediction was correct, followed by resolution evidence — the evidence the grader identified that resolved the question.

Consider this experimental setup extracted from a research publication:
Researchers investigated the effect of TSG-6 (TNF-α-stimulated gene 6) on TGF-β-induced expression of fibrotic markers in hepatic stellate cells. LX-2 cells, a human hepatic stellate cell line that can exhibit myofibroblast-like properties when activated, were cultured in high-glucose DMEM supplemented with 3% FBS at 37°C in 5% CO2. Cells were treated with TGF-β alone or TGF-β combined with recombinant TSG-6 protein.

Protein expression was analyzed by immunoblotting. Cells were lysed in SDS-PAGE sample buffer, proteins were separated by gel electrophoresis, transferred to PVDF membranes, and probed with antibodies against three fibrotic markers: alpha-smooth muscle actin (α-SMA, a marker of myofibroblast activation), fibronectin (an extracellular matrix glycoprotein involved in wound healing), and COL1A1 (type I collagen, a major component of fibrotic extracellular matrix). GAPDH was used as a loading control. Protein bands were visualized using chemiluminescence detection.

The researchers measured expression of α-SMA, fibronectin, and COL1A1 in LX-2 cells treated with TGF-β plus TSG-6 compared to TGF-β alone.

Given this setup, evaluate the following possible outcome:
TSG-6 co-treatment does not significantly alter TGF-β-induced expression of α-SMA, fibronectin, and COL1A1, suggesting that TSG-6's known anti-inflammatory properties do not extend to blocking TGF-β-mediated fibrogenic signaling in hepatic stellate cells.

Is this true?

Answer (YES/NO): NO